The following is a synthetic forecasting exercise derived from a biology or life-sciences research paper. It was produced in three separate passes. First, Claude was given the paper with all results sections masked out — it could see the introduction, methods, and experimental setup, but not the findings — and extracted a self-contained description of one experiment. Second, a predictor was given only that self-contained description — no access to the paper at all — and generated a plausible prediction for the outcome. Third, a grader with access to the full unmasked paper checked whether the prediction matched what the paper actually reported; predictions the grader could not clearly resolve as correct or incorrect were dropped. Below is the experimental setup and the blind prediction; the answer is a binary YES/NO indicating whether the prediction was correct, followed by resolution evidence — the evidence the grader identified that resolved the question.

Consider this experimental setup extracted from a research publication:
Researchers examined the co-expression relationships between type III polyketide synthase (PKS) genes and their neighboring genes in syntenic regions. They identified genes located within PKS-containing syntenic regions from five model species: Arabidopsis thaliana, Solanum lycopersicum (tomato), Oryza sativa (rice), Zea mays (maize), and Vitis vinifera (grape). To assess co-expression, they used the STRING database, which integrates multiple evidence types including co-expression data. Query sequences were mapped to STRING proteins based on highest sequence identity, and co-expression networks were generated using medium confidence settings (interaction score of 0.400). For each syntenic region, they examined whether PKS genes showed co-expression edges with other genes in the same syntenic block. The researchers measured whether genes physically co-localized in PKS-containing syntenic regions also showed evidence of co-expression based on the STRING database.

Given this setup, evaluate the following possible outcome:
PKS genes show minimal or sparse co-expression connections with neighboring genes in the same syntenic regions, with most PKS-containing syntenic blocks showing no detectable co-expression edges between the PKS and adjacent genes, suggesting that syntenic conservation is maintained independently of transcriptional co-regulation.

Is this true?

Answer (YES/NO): YES